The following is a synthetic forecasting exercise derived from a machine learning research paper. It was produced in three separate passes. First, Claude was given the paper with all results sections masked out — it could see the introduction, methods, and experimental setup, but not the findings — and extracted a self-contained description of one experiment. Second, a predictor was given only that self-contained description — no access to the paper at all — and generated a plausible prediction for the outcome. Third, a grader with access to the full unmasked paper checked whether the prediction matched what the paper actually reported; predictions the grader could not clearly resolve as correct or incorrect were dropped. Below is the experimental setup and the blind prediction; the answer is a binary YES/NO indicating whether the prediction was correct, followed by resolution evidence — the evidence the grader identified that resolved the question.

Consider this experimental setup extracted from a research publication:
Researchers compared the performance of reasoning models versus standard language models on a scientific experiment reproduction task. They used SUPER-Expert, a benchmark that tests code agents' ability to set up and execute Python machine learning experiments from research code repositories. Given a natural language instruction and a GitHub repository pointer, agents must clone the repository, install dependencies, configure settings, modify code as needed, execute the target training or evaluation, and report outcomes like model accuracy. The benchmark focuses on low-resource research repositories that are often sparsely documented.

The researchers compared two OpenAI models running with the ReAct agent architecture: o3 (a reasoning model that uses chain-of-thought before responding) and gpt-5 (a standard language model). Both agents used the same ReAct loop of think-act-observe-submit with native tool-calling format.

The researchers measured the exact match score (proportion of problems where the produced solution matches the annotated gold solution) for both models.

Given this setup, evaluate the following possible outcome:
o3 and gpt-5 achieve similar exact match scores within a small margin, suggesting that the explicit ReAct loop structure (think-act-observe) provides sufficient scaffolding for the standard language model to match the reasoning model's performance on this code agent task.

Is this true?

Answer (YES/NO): NO